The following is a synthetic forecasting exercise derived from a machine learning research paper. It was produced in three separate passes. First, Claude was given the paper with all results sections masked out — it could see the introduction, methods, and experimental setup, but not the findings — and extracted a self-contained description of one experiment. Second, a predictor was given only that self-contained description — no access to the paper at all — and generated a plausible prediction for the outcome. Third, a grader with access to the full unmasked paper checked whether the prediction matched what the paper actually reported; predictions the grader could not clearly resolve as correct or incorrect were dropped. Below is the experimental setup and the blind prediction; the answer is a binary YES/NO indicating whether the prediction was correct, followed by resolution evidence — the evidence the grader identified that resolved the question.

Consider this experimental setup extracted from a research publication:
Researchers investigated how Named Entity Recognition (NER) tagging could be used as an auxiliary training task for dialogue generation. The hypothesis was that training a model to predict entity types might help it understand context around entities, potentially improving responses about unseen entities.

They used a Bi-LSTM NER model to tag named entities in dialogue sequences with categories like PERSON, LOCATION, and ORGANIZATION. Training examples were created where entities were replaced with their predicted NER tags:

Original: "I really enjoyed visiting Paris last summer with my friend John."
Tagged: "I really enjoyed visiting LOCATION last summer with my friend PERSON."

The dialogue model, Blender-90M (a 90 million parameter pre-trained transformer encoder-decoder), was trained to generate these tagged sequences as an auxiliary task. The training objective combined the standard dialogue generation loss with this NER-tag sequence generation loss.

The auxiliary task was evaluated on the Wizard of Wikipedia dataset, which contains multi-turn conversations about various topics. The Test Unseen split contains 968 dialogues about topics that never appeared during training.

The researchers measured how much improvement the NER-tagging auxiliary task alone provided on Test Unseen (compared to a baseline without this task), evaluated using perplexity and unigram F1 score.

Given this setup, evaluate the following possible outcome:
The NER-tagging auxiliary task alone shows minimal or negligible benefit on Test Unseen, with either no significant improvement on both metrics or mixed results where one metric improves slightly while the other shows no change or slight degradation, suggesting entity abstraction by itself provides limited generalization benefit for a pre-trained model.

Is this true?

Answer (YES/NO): NO